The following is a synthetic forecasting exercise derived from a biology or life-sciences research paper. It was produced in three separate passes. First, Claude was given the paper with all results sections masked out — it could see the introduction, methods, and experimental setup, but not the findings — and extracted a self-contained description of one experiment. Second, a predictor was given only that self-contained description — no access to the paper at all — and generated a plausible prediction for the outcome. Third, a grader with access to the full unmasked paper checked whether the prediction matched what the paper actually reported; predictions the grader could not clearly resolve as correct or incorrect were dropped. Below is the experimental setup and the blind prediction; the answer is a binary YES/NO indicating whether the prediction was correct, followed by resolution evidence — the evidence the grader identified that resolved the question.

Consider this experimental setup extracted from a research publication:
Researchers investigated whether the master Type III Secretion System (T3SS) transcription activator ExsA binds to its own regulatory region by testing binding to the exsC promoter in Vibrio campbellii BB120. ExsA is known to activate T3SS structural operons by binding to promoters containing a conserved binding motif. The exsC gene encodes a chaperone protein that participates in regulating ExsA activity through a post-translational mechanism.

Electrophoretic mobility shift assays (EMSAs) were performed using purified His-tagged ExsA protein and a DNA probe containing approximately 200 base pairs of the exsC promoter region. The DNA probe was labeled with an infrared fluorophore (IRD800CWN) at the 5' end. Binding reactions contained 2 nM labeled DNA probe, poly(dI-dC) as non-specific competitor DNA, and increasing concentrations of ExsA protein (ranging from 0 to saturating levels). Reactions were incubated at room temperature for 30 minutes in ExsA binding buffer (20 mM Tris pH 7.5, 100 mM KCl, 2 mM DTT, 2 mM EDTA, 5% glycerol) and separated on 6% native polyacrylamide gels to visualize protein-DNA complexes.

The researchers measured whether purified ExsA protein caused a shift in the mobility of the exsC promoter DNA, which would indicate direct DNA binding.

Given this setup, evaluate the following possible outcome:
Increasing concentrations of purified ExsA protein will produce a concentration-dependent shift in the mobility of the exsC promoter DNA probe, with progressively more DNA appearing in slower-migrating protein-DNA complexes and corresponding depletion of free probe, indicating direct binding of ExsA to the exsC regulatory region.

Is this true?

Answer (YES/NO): YES